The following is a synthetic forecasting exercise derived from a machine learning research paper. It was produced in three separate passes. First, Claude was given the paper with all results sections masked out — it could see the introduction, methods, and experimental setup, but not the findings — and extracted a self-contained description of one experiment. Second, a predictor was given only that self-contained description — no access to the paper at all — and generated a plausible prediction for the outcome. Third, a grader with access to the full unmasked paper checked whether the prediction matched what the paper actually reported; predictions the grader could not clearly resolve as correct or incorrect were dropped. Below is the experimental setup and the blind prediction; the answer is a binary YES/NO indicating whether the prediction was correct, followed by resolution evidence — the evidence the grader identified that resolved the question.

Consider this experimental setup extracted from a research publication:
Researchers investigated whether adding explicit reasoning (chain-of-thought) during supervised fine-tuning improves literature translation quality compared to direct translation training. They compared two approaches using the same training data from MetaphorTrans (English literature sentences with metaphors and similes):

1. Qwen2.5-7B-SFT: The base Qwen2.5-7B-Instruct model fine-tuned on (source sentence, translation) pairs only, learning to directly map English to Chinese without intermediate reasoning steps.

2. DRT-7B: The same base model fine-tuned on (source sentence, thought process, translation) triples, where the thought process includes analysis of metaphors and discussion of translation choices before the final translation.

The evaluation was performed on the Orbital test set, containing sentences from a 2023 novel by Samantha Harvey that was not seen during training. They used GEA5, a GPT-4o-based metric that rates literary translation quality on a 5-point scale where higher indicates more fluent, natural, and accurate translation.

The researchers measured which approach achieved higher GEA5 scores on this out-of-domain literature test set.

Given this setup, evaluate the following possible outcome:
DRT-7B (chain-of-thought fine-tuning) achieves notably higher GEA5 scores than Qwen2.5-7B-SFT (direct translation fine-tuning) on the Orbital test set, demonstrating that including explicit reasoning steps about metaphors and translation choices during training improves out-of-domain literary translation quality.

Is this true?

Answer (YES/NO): NO